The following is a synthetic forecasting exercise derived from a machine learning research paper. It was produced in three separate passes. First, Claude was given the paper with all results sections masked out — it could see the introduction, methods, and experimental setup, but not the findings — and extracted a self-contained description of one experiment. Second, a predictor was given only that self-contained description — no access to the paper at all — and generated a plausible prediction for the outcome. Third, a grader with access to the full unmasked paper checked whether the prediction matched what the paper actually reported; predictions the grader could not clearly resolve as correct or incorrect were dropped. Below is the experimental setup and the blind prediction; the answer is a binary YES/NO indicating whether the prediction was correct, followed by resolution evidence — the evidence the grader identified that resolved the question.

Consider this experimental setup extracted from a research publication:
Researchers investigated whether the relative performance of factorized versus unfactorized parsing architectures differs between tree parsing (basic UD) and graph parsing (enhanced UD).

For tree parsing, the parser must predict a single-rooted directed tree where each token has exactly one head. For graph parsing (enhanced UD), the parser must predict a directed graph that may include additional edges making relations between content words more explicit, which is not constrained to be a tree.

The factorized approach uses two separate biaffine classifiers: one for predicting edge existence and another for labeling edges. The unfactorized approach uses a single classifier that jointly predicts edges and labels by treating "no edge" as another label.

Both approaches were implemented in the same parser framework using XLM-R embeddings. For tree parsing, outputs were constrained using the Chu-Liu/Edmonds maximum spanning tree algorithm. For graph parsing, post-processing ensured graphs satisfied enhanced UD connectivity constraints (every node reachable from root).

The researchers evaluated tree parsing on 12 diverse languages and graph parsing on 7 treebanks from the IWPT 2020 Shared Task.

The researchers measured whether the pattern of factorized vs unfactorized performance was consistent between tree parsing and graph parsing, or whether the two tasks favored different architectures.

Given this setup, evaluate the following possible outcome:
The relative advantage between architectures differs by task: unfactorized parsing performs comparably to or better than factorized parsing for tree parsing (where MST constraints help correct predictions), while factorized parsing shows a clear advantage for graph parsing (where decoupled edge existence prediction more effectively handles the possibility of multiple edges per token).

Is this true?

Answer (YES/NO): NO